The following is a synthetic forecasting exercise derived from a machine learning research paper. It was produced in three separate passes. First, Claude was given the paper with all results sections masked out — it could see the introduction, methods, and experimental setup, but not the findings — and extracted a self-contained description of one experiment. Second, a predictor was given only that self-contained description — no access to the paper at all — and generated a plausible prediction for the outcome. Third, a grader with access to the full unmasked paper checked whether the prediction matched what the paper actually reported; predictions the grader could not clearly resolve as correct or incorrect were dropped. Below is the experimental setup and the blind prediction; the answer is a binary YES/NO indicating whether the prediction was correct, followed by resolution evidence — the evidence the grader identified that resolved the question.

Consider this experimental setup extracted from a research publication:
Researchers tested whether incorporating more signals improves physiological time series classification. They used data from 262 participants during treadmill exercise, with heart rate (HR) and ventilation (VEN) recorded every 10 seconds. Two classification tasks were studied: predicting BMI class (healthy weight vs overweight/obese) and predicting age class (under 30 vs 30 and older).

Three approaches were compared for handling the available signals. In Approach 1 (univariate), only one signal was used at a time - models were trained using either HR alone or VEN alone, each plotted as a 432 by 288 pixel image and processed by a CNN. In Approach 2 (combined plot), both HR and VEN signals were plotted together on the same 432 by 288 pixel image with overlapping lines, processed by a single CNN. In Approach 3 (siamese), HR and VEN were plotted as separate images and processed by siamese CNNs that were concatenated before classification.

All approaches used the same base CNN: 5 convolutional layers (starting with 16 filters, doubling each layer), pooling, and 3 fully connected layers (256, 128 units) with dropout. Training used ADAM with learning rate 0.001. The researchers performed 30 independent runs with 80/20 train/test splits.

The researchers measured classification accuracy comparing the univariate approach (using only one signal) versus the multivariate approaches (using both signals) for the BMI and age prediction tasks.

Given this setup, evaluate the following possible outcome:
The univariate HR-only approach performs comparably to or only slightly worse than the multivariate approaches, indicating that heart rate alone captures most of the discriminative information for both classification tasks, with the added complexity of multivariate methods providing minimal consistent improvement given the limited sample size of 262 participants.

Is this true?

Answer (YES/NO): NO